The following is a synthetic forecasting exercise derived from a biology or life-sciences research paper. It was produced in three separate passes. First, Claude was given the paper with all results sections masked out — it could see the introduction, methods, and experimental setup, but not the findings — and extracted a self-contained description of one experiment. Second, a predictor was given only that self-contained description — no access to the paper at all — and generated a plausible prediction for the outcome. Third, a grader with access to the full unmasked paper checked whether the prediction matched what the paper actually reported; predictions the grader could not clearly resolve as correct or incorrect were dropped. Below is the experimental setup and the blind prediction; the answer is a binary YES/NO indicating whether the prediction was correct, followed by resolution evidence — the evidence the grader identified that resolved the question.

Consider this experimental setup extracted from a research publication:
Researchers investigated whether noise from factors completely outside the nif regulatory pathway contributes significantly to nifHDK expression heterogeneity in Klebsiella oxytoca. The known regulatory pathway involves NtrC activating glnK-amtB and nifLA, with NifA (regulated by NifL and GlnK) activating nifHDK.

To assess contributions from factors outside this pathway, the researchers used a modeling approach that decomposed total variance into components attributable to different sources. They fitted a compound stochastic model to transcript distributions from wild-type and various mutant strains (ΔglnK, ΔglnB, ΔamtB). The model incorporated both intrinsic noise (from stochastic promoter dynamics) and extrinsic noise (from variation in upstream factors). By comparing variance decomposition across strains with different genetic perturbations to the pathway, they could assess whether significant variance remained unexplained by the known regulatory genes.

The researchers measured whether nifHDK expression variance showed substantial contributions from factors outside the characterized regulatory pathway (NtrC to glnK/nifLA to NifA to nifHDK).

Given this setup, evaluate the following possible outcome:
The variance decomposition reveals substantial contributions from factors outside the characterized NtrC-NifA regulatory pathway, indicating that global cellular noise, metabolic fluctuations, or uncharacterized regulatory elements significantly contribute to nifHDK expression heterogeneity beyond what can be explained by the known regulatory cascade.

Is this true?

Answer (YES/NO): NO